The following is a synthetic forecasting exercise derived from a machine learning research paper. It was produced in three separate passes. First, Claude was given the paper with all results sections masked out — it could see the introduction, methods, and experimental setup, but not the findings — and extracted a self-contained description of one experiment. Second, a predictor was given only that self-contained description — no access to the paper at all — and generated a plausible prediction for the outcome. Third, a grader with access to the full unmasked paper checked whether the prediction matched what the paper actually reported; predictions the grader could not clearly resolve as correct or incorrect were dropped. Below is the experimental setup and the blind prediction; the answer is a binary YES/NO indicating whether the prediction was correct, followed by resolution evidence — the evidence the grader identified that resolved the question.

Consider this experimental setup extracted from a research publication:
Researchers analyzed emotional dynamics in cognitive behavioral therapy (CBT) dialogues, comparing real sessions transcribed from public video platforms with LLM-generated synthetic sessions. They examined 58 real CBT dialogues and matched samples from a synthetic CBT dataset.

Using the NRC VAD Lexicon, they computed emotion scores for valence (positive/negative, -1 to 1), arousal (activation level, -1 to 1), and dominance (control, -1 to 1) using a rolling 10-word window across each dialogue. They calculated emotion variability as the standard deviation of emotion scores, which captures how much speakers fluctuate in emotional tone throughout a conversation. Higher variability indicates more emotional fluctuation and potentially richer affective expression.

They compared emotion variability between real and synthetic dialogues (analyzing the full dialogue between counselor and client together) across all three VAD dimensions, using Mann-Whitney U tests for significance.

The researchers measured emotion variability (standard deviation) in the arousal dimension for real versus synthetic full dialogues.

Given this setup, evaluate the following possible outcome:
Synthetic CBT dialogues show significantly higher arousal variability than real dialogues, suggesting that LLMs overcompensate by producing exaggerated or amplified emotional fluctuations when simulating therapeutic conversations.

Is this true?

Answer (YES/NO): NO